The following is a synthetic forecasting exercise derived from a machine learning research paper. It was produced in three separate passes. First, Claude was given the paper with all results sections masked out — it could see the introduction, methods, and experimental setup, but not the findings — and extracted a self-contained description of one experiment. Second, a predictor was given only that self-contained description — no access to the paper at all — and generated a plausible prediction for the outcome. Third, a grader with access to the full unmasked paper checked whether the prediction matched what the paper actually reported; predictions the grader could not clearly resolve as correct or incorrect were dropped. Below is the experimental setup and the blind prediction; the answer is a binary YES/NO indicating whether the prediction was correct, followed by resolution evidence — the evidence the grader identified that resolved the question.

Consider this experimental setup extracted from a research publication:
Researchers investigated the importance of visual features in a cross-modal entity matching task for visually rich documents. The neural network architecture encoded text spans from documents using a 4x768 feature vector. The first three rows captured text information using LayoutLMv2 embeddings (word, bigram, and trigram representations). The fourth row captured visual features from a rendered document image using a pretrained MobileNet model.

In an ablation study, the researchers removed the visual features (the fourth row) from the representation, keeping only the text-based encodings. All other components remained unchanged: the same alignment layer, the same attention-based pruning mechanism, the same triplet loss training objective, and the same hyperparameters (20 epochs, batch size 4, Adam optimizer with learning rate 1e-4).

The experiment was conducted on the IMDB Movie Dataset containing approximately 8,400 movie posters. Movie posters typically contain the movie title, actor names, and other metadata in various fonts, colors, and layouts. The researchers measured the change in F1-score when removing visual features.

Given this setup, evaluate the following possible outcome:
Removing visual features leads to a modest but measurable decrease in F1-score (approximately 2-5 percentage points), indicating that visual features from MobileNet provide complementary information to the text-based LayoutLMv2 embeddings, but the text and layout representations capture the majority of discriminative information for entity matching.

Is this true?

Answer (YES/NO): YES